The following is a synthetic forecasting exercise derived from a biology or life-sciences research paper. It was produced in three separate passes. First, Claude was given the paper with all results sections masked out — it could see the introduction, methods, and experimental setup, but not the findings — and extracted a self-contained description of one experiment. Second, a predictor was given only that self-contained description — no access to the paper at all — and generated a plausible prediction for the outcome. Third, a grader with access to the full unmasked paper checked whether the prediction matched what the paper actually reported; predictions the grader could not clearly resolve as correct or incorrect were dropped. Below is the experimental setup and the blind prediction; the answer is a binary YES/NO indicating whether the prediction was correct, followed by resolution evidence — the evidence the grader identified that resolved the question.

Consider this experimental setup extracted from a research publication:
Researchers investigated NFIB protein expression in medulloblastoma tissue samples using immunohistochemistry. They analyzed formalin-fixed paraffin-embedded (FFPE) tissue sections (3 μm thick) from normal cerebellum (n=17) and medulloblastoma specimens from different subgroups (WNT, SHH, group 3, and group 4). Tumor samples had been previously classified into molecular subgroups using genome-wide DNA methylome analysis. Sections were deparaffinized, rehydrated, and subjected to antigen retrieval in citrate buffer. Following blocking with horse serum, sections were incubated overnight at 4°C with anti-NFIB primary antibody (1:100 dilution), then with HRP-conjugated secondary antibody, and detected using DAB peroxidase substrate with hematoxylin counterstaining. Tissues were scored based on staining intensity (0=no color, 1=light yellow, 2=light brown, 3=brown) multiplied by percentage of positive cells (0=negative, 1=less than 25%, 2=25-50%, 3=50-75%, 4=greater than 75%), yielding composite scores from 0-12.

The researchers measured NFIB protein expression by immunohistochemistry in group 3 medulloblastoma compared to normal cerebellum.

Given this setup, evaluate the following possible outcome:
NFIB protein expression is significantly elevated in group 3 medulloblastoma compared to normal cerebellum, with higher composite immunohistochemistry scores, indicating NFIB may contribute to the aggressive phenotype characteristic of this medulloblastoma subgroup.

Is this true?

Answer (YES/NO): YES